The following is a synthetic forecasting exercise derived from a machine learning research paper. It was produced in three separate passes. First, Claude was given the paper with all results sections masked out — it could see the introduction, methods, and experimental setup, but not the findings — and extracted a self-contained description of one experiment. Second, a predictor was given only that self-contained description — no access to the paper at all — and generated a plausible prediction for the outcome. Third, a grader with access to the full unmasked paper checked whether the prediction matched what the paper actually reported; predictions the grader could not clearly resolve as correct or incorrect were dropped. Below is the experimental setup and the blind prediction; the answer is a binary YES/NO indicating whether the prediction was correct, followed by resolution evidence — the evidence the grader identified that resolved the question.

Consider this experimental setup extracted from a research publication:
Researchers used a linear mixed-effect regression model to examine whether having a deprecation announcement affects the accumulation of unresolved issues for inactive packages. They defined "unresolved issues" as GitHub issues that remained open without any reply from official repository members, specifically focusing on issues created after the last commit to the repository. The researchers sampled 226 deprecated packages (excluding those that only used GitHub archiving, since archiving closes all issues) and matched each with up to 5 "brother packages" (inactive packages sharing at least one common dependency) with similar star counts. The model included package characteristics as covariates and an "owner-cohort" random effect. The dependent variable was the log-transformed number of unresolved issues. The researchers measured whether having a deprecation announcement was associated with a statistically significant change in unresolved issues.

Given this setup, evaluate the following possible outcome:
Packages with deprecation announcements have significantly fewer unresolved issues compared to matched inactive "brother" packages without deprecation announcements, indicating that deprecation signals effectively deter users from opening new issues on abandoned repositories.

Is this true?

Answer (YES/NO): YES